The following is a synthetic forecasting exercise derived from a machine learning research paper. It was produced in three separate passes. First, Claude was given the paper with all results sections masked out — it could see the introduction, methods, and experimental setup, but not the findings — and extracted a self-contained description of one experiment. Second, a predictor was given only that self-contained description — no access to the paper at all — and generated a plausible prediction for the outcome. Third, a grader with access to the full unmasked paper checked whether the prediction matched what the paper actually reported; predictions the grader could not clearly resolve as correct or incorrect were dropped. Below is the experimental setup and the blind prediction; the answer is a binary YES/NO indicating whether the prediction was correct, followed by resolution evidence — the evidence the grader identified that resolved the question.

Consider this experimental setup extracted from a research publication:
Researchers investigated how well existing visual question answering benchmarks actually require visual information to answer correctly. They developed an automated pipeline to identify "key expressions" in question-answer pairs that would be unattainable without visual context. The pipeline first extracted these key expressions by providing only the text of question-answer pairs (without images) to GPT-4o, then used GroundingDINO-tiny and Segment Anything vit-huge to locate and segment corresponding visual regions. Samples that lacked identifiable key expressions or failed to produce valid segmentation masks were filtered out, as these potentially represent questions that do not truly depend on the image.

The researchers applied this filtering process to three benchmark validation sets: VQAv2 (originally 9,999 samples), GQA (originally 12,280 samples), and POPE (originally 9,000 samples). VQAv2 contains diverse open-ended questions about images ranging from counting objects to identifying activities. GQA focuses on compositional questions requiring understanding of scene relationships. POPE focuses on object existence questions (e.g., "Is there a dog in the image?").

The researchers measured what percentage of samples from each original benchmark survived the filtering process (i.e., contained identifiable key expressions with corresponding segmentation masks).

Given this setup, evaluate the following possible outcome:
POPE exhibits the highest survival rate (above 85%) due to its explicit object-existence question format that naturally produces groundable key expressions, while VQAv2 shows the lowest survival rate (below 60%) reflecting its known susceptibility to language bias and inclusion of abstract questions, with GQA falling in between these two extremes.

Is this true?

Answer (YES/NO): NO